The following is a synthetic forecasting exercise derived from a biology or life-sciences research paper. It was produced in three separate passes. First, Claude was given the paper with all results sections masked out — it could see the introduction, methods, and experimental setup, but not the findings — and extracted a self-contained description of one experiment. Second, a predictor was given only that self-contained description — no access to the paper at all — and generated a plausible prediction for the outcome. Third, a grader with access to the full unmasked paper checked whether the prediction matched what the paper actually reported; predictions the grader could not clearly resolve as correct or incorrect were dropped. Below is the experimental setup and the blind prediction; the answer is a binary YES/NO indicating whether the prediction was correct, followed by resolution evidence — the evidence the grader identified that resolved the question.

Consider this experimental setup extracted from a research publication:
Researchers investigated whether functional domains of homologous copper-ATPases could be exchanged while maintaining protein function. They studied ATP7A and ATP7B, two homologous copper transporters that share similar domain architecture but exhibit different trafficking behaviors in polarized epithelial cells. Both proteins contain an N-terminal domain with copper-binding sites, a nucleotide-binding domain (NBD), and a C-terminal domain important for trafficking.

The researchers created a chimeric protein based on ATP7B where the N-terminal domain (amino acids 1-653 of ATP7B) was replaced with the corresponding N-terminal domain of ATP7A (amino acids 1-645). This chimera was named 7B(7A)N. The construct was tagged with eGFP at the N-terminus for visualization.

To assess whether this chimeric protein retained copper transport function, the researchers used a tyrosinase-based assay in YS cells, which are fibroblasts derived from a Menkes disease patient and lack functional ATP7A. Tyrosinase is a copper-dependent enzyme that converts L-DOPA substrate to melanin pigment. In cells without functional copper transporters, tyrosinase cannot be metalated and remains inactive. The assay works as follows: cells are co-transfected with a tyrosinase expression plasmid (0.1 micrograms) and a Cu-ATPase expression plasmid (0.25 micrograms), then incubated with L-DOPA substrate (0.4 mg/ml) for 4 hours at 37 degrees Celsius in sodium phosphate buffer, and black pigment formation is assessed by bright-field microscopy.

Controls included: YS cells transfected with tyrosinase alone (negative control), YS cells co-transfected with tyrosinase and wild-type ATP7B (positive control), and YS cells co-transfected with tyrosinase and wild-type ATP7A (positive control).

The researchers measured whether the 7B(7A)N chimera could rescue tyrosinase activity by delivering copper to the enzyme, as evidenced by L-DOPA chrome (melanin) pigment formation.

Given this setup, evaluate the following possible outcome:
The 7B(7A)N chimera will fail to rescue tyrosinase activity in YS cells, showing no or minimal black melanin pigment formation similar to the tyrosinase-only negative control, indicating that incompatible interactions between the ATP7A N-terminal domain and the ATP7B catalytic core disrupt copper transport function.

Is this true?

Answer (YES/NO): NO